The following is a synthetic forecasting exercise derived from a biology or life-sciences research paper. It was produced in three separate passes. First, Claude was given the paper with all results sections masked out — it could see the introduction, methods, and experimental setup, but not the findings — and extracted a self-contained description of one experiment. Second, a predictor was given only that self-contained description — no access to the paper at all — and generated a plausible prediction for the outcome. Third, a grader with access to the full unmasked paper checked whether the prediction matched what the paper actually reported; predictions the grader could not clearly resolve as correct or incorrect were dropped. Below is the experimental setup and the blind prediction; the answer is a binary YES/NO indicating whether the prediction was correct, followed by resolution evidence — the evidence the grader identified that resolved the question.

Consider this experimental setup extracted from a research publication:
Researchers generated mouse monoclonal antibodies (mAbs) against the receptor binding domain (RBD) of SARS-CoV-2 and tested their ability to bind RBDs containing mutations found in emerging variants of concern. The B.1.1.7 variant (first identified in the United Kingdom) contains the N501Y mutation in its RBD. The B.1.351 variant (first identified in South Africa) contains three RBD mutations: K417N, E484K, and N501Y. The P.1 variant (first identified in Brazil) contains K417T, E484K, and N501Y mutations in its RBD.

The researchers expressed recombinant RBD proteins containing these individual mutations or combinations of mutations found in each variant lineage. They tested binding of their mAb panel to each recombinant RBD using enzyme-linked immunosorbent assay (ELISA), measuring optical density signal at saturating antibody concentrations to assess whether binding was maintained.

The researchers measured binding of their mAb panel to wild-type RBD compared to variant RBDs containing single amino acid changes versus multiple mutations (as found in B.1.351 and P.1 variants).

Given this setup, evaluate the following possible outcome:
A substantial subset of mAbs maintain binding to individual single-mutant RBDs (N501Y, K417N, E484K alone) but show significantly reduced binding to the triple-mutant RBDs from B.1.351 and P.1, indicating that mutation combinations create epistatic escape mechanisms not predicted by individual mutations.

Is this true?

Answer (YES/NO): NO